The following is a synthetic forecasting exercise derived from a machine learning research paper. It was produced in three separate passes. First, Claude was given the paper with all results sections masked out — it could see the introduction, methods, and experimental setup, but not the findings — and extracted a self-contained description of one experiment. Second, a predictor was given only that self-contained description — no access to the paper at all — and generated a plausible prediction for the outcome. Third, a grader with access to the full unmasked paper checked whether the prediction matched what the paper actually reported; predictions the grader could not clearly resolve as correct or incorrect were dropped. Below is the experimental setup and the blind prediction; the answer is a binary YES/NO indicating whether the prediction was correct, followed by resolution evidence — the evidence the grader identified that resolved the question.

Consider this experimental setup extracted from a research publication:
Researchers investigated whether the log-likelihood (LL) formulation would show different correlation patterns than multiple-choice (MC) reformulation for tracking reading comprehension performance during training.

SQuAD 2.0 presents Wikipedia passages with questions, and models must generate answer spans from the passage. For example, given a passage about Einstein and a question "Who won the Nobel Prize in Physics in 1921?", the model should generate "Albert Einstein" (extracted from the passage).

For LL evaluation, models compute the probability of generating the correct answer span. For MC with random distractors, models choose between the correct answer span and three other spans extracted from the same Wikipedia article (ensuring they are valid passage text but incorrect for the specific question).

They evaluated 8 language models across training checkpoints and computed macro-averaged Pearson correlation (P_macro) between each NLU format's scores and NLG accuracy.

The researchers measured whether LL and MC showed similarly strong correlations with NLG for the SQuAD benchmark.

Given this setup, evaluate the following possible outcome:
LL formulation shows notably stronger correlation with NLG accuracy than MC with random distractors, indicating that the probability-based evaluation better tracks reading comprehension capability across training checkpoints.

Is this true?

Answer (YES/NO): NO